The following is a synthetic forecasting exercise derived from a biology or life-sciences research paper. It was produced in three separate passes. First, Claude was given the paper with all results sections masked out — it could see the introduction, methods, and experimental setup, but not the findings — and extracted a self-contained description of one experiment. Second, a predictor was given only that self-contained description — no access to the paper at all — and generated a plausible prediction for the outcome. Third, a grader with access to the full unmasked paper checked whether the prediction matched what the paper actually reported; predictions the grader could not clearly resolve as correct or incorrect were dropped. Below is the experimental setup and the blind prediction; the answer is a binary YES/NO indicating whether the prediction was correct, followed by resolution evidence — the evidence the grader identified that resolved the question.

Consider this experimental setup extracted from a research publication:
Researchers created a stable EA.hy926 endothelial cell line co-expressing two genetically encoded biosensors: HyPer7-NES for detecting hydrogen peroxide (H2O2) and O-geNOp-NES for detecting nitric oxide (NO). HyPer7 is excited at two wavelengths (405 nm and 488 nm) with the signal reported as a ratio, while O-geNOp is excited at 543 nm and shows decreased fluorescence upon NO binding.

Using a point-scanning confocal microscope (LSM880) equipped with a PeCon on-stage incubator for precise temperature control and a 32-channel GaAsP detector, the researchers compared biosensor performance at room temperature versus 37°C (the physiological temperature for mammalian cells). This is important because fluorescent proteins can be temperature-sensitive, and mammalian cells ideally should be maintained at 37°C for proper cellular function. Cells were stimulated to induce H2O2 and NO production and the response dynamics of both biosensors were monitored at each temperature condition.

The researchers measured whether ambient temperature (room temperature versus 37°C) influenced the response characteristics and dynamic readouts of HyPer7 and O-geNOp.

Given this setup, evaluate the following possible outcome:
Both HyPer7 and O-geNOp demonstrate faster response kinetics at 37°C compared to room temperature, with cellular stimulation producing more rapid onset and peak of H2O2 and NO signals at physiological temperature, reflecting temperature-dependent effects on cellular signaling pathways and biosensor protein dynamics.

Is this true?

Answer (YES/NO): NO